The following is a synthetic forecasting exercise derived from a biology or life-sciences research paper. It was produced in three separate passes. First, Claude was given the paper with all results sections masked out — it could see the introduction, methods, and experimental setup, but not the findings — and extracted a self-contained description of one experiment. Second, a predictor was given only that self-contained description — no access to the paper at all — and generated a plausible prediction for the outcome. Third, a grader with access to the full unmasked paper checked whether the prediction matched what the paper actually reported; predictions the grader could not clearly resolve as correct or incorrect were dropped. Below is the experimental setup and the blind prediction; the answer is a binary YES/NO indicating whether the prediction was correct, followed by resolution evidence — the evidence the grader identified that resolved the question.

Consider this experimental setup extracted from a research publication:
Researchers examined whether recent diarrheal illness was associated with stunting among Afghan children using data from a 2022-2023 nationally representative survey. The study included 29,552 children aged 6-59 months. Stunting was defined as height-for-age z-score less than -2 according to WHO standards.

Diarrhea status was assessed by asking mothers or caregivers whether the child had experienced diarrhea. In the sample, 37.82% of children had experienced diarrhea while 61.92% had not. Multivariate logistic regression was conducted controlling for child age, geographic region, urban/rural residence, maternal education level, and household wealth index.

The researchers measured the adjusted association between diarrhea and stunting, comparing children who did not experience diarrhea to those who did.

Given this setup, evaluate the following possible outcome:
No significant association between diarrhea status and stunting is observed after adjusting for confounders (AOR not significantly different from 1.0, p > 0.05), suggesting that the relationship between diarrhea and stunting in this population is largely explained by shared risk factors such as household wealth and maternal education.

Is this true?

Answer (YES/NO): NO